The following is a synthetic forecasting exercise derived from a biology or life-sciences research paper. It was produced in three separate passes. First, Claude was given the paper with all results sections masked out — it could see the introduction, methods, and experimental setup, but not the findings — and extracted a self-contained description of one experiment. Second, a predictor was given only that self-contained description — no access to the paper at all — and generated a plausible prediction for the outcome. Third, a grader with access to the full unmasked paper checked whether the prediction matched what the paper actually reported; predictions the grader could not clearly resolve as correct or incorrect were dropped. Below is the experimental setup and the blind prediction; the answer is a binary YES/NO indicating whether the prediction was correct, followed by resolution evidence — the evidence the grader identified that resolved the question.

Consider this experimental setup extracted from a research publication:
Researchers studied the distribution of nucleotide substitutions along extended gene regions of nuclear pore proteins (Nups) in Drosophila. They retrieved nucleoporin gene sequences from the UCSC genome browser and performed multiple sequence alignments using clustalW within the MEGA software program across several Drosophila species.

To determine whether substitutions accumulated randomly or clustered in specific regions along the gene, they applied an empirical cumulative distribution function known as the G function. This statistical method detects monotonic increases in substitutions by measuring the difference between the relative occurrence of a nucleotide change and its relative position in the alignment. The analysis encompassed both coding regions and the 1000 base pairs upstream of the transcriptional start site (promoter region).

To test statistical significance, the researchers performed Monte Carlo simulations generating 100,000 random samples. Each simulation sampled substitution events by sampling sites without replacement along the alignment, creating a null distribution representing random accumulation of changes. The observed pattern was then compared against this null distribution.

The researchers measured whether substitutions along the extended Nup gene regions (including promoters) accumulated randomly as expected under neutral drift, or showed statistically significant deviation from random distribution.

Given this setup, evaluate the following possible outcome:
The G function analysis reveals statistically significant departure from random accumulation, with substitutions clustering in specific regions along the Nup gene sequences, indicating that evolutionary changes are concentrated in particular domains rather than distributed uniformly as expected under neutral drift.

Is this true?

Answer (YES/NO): YES